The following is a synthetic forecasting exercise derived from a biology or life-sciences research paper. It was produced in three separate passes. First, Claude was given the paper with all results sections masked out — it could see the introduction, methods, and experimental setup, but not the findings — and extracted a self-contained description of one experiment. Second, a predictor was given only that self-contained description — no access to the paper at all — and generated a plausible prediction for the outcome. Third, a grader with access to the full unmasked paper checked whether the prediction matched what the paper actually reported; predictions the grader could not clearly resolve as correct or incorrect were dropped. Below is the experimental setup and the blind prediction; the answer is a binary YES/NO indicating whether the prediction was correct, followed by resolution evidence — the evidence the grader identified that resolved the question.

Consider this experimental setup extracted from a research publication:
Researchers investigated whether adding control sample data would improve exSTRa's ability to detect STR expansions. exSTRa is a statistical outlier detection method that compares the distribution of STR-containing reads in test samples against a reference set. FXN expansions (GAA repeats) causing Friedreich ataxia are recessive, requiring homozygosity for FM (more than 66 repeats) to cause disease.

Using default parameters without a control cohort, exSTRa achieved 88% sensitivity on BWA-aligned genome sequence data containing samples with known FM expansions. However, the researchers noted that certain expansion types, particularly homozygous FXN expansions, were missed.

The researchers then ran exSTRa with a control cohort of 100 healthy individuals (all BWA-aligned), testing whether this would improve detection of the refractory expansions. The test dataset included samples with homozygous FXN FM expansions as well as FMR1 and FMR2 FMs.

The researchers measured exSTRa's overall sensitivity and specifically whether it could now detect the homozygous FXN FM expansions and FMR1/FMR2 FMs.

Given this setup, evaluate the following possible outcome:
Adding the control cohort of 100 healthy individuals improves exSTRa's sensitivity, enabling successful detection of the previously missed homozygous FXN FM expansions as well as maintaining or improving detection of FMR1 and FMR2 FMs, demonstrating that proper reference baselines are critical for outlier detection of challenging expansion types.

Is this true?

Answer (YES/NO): YES